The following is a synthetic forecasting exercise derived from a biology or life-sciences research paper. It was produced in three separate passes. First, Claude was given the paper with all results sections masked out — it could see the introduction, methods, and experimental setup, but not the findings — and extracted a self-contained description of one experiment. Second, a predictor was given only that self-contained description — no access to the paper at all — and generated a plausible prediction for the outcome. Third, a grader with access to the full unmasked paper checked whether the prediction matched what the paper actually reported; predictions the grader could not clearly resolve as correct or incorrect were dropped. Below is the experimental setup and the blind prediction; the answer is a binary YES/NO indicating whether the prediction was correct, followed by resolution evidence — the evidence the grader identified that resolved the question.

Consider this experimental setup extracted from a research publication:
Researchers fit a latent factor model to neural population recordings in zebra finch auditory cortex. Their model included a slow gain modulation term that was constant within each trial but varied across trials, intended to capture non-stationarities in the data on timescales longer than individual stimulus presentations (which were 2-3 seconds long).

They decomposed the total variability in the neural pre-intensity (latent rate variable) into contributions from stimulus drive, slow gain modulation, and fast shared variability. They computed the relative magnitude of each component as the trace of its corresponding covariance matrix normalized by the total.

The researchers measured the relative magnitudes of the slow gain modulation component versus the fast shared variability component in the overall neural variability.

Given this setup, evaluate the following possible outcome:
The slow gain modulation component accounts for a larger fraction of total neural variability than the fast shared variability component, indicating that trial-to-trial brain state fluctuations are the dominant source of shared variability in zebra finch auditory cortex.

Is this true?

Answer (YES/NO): NO